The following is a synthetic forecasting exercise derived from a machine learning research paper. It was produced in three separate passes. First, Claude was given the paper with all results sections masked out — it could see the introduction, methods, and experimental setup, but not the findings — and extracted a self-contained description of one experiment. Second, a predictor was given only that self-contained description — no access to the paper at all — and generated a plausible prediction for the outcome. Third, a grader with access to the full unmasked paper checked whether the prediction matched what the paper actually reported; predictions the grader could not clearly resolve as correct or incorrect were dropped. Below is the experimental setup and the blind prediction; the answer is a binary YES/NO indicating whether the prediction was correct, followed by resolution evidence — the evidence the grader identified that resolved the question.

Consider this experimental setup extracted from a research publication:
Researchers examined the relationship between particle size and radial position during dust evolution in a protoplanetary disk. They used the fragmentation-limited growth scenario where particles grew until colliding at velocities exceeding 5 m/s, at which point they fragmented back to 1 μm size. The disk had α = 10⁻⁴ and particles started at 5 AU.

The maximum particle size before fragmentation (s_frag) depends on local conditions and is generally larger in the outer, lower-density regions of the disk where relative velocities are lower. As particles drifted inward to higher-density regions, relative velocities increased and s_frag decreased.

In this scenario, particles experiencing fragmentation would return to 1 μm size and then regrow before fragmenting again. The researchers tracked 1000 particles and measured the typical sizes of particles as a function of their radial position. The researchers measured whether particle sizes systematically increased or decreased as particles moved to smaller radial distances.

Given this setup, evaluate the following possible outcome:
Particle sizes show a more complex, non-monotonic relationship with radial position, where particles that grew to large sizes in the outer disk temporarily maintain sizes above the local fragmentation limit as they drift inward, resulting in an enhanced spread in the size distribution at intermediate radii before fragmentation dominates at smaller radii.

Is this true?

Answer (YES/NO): NO